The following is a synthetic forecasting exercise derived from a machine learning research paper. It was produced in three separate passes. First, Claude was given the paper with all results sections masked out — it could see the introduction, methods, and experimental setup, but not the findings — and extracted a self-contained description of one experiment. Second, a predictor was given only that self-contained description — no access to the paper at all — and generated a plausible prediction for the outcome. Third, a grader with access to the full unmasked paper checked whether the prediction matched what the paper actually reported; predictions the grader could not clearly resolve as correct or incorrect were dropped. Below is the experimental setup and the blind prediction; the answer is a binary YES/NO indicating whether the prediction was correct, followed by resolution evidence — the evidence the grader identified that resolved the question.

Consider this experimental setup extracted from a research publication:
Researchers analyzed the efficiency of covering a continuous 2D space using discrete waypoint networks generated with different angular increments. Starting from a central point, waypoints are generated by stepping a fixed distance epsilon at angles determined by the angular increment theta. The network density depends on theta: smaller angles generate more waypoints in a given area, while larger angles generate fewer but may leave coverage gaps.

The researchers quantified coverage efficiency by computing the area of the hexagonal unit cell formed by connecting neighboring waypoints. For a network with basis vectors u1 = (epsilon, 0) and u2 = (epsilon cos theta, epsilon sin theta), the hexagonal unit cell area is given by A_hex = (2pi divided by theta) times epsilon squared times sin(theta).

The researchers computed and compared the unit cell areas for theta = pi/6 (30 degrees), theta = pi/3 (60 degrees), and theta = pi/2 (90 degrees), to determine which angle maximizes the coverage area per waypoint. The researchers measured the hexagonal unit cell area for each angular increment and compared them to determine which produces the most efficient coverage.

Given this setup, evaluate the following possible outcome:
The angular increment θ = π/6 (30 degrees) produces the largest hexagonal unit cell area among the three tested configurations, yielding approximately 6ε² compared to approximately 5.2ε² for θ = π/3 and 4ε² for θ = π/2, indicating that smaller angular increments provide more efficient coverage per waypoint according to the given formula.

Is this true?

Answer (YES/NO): NO